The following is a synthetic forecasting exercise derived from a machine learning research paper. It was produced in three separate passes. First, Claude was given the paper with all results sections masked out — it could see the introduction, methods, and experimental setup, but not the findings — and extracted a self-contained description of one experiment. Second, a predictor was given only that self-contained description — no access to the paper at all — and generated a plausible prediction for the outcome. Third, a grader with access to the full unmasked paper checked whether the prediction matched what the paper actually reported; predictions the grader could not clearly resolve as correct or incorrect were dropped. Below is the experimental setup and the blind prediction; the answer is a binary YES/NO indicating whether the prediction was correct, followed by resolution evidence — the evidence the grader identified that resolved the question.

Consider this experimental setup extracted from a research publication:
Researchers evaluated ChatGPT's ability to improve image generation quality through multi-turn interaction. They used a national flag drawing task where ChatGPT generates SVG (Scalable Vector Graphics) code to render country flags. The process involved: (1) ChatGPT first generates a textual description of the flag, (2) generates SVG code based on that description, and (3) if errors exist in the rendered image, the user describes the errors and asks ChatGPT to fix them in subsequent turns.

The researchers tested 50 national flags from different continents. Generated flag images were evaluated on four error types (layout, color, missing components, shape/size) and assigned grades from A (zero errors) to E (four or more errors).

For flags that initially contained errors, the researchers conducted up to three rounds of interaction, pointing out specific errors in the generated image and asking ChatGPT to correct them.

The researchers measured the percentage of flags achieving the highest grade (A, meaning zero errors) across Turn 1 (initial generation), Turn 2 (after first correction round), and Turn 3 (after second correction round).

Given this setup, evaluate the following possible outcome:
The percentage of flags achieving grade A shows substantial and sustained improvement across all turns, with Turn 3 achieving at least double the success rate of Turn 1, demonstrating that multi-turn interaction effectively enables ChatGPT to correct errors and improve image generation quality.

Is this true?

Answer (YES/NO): YES